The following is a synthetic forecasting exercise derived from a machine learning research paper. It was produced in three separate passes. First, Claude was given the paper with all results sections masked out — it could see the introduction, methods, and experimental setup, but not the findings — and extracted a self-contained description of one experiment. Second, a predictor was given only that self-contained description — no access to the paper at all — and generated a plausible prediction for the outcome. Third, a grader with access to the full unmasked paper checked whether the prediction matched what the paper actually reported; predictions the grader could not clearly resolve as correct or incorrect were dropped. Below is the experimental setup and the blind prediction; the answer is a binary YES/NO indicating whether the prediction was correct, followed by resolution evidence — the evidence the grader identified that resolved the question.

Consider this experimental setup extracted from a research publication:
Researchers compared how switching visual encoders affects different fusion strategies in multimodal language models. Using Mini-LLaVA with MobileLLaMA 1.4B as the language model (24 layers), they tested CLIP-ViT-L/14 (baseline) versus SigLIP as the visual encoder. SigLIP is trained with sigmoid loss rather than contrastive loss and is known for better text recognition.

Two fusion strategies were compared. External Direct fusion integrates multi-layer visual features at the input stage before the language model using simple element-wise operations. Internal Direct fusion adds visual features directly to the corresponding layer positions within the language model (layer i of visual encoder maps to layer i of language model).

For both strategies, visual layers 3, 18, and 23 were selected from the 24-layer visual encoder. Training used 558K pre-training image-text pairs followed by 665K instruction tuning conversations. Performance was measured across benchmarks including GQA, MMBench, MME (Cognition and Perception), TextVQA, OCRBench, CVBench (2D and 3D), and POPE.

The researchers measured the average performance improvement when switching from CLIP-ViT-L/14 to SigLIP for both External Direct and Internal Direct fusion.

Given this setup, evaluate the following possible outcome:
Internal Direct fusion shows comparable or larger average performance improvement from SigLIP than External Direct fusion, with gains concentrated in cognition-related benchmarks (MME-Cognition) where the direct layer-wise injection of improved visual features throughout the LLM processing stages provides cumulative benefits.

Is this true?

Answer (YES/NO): NO